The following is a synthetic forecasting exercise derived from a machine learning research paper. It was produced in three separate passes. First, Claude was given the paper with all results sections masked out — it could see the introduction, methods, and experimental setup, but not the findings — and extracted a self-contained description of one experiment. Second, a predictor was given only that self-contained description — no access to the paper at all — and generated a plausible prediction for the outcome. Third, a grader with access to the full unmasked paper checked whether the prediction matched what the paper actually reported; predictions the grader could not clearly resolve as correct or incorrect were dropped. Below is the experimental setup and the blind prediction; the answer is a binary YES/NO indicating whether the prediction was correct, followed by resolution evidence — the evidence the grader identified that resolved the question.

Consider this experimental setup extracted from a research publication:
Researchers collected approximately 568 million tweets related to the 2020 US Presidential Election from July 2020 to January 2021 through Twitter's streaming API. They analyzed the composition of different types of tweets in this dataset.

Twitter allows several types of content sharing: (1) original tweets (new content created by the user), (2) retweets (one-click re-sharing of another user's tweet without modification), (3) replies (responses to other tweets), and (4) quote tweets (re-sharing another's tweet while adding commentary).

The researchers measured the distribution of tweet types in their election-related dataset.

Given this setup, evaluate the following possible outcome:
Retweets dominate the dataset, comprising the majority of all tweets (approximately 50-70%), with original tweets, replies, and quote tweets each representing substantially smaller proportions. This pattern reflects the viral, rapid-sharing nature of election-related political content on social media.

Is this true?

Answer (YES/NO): YES